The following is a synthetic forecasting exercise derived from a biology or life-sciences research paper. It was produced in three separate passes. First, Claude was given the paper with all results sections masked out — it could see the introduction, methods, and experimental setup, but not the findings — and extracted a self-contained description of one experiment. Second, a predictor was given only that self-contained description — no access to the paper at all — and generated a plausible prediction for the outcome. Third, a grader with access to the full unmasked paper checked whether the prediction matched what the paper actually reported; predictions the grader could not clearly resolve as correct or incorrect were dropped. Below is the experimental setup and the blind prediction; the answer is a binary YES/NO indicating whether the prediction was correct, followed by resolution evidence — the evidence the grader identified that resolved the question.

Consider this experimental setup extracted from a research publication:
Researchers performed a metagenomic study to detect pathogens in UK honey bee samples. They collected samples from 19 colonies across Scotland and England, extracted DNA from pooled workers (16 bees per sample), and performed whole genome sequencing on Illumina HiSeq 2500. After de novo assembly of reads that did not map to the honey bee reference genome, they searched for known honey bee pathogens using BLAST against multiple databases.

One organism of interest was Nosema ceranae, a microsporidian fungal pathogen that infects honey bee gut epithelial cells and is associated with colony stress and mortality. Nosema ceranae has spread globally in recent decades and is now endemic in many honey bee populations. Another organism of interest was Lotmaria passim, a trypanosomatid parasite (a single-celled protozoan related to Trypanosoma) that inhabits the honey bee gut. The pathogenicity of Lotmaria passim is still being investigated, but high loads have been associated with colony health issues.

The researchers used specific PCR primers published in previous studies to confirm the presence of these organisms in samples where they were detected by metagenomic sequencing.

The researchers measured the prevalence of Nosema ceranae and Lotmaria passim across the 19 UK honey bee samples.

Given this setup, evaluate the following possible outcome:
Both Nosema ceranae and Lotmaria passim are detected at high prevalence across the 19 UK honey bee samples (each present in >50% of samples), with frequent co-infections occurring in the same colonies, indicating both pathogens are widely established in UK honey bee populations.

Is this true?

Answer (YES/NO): NO